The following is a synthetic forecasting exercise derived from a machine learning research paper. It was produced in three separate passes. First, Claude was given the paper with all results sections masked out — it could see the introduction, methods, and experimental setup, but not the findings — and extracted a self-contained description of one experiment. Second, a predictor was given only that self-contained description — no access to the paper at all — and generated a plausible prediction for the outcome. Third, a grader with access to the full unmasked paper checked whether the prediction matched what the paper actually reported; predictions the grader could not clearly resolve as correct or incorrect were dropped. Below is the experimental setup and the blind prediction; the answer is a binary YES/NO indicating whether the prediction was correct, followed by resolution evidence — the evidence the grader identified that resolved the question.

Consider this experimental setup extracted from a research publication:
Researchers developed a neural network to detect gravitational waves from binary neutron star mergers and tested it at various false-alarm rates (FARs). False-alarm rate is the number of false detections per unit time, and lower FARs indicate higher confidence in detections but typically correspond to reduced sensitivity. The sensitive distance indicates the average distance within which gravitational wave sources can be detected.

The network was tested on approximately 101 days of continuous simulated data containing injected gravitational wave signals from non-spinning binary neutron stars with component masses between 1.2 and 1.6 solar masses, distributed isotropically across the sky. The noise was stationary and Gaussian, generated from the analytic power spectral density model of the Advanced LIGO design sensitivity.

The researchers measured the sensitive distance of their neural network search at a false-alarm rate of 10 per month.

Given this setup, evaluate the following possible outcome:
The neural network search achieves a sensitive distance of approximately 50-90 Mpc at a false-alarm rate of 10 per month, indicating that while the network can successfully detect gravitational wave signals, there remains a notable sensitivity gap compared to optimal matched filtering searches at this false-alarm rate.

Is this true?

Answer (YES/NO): NO